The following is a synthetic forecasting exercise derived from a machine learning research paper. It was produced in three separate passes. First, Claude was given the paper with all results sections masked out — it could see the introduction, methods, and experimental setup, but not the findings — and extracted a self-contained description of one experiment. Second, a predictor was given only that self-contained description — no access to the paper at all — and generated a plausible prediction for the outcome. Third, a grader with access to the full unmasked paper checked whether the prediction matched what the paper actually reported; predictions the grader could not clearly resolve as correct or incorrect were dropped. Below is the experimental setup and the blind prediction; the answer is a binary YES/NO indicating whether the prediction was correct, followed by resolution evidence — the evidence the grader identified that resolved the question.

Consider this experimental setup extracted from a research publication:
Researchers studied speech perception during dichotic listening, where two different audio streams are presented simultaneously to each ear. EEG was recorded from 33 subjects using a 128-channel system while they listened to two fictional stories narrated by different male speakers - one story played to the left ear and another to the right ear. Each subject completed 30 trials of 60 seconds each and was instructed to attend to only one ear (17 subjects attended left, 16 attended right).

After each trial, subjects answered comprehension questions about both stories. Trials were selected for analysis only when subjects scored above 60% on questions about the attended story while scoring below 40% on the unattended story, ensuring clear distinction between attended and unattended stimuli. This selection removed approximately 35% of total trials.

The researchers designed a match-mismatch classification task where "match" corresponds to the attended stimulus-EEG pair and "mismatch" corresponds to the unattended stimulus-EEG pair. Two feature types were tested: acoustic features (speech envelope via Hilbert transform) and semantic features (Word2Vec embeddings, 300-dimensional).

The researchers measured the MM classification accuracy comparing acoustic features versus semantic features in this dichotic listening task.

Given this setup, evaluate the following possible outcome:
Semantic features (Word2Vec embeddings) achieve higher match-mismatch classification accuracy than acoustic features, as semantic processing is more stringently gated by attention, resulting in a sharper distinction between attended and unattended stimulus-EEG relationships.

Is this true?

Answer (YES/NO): YES